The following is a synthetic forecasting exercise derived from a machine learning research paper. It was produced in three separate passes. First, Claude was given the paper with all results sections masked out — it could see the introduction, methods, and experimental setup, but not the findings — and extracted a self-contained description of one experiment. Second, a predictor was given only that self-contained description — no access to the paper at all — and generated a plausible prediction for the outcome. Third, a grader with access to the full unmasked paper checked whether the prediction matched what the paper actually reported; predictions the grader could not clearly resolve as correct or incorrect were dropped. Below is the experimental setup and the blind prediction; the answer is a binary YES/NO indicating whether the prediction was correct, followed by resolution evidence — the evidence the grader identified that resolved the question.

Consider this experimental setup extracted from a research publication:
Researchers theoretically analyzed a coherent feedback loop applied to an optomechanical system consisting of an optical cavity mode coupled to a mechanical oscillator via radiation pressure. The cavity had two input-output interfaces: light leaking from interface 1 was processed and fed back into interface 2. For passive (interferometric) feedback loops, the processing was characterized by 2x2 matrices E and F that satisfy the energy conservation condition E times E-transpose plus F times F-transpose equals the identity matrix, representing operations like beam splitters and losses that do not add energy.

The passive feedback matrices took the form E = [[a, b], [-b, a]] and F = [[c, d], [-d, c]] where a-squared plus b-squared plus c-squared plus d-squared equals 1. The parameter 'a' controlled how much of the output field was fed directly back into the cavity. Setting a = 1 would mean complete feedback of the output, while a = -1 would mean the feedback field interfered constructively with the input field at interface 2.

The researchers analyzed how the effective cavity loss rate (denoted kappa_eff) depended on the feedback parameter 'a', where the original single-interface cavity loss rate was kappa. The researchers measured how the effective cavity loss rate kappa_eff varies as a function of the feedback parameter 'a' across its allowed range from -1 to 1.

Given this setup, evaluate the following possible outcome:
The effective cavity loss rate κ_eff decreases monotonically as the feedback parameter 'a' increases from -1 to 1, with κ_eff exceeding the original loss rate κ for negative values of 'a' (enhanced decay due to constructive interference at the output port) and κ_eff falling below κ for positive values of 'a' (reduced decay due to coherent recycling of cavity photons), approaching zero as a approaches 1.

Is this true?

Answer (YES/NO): NO